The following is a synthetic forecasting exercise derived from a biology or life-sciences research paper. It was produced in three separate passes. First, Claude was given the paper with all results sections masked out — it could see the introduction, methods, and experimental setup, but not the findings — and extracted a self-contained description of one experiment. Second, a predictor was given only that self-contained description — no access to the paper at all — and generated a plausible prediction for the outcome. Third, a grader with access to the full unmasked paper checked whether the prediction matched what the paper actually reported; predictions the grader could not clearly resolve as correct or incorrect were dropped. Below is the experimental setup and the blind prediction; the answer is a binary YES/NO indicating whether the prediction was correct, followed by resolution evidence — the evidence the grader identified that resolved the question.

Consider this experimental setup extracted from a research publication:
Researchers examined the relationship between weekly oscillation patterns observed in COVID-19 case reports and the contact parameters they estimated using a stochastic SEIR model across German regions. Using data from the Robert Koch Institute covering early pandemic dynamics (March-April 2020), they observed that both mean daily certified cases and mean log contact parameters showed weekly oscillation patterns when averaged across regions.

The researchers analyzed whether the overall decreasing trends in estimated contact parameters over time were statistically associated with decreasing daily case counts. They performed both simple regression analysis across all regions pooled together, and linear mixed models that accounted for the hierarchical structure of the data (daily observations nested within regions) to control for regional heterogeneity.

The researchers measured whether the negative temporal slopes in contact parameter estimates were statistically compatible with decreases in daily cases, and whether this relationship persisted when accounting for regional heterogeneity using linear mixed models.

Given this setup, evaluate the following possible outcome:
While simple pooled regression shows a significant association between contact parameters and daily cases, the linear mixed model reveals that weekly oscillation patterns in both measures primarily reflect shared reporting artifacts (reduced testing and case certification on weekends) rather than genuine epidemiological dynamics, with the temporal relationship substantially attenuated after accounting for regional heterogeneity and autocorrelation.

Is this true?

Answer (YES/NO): NO